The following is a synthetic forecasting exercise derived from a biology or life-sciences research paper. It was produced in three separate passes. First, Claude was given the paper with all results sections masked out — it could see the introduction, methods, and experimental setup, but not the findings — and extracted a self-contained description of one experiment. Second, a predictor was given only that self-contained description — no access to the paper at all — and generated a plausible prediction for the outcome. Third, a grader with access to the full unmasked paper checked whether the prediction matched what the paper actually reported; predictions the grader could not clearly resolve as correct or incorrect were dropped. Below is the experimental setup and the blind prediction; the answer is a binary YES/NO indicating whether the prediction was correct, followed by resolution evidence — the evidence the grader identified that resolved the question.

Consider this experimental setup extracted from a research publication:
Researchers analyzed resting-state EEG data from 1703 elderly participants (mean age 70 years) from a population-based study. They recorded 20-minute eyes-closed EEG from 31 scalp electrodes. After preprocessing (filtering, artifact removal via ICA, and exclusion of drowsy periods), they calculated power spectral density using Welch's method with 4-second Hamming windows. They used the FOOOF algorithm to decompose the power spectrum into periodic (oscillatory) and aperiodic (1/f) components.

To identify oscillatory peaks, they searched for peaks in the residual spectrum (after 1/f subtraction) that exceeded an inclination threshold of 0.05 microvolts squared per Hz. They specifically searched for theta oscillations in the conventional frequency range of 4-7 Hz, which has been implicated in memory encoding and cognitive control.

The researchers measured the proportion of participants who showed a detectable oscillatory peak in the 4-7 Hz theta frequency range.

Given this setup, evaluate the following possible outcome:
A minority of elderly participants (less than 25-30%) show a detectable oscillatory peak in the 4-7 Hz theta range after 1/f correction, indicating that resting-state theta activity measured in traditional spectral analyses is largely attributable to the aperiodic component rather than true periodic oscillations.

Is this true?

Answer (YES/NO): YES